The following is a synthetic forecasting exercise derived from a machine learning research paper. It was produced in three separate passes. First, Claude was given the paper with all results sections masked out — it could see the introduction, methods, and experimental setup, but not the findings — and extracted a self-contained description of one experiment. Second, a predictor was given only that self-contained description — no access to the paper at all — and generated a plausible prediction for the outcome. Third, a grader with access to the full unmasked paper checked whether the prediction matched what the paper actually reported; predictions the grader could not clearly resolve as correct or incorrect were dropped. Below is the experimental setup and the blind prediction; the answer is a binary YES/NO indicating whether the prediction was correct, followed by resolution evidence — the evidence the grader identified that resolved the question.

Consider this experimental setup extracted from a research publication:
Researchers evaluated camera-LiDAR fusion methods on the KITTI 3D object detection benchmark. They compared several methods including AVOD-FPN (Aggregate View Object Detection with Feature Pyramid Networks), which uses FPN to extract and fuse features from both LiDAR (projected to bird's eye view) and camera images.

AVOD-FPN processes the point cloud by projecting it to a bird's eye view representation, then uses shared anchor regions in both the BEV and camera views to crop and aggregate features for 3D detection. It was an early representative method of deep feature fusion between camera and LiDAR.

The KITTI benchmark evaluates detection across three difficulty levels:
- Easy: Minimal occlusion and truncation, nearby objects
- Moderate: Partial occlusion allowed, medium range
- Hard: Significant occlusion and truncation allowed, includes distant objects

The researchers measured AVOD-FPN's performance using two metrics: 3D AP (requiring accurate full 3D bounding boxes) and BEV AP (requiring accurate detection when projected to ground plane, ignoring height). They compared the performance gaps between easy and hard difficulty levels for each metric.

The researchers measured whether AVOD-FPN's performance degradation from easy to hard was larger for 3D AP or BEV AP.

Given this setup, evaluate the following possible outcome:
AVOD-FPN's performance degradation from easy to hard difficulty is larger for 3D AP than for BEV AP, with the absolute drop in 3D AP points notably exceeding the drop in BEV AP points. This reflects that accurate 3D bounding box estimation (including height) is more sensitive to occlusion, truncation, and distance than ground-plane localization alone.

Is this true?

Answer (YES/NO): YES